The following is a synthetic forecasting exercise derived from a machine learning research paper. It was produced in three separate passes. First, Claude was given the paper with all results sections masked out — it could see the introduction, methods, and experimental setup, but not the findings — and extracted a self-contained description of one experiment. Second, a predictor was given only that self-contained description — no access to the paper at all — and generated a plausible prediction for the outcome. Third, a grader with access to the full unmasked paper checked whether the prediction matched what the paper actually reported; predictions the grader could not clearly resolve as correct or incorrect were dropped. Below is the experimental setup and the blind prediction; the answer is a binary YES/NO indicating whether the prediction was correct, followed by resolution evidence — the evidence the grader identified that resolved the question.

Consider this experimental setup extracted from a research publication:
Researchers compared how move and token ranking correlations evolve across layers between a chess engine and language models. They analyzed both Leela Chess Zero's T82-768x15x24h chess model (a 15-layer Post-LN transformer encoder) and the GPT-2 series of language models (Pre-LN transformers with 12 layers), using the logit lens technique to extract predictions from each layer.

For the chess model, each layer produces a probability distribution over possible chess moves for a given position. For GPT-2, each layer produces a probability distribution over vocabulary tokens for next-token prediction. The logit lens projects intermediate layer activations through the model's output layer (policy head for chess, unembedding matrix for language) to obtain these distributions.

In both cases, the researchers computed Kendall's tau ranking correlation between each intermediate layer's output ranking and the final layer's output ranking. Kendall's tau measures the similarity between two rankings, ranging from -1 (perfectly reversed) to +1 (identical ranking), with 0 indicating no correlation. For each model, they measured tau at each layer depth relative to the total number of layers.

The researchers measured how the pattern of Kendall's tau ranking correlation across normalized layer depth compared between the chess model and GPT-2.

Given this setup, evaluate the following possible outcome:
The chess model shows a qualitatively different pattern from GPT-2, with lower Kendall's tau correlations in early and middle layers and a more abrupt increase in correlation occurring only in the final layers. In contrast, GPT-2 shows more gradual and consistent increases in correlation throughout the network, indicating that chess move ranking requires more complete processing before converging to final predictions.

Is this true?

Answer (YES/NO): YES